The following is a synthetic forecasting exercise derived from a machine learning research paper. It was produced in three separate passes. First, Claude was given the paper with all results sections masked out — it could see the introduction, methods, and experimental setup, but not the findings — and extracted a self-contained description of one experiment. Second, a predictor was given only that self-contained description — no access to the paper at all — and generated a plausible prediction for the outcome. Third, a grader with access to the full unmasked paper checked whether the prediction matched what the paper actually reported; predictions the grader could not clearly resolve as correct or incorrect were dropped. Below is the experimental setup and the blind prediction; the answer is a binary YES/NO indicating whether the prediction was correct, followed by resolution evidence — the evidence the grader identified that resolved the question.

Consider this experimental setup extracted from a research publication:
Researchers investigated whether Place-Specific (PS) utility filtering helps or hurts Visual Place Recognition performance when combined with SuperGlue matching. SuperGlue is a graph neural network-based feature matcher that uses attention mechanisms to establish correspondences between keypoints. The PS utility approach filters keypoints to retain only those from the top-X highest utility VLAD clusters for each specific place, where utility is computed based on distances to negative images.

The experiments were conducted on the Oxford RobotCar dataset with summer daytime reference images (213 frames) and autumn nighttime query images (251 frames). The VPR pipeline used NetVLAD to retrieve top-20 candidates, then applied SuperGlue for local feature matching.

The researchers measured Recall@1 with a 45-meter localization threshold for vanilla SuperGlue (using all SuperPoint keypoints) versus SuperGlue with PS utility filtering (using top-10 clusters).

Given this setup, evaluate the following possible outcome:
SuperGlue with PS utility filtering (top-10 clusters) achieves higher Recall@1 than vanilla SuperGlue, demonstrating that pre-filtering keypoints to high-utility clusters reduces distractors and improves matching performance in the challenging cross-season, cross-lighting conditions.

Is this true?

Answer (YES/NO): NO